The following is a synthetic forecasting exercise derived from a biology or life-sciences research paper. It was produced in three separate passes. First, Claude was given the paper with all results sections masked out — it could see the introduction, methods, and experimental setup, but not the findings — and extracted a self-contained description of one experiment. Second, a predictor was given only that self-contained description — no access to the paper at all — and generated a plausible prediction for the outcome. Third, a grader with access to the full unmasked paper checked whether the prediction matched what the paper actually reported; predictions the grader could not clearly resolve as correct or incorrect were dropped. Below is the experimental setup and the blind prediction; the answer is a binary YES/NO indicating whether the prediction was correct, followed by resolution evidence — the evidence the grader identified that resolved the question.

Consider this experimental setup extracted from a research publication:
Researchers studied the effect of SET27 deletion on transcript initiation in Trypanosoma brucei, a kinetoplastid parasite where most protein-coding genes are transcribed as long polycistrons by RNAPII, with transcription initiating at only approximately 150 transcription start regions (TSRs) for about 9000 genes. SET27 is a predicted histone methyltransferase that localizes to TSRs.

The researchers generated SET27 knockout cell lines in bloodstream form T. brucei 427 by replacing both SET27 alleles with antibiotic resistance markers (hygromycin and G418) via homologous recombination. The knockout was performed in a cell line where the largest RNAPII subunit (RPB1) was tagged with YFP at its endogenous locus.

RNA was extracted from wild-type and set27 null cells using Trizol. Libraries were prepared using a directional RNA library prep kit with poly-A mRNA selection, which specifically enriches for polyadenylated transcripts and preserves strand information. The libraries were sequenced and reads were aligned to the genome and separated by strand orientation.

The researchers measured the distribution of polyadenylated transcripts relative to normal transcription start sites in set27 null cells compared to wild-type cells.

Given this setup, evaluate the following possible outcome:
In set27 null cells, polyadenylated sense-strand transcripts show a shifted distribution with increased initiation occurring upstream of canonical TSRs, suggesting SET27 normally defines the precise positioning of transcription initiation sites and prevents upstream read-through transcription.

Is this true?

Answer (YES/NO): YES